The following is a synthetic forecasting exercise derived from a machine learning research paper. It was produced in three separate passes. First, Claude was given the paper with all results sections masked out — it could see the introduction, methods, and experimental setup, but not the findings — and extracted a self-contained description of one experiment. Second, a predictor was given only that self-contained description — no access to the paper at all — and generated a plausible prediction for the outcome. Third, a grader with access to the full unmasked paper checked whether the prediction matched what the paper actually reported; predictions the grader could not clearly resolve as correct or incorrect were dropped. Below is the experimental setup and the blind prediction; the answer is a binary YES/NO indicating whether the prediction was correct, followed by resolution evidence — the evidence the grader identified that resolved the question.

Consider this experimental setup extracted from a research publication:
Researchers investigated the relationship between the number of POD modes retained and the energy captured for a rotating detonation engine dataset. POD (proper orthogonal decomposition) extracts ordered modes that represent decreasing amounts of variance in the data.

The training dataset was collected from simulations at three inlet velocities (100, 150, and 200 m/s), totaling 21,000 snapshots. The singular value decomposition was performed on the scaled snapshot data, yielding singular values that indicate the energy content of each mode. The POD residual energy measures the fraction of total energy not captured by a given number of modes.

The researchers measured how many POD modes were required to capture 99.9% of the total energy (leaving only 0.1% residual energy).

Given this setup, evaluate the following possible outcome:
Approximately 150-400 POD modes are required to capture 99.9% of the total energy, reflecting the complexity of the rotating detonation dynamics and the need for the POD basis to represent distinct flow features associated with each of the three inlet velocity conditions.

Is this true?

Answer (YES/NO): NO